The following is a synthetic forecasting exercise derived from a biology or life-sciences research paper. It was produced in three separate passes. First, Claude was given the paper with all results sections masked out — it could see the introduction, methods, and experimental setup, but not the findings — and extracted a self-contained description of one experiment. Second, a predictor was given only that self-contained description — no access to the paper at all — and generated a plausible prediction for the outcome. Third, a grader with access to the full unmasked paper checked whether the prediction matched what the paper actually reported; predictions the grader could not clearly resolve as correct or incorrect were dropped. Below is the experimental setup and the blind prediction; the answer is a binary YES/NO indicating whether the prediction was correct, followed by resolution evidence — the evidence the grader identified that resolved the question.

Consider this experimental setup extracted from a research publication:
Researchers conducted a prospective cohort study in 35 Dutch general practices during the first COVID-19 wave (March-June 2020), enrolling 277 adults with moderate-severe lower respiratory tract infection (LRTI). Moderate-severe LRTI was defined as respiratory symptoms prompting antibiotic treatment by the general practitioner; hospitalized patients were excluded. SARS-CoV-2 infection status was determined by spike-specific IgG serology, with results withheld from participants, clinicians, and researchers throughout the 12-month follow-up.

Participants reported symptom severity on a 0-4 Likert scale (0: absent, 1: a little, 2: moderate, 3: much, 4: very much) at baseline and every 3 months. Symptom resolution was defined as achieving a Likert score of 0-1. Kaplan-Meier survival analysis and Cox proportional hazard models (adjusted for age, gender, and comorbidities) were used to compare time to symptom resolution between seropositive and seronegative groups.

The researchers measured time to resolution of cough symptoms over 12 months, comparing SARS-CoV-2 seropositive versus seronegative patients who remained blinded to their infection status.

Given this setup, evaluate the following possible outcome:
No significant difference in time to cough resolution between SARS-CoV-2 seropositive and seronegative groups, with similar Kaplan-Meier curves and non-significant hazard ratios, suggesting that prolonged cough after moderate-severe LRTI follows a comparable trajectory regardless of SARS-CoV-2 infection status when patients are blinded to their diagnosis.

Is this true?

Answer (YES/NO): YES